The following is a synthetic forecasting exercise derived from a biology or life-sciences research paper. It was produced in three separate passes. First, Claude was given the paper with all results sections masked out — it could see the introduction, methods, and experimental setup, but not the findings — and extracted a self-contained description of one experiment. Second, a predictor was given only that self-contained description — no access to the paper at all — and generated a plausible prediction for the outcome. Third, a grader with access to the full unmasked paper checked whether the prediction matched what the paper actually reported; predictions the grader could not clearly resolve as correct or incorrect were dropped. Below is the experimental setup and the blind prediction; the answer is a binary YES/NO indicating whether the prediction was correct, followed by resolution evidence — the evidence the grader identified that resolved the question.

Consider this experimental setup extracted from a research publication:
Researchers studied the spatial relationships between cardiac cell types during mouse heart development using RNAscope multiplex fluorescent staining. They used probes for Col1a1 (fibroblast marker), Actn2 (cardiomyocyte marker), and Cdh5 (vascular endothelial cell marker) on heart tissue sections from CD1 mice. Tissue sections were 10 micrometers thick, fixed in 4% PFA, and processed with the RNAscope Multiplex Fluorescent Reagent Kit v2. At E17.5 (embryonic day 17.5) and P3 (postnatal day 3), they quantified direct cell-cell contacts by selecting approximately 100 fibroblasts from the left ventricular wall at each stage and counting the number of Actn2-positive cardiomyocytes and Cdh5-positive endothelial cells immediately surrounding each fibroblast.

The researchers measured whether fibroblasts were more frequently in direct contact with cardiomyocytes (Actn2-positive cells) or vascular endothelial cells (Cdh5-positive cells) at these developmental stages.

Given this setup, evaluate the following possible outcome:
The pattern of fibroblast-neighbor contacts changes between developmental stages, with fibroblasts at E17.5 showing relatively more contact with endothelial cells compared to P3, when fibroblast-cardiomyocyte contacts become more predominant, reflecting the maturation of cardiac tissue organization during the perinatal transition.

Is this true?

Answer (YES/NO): NO